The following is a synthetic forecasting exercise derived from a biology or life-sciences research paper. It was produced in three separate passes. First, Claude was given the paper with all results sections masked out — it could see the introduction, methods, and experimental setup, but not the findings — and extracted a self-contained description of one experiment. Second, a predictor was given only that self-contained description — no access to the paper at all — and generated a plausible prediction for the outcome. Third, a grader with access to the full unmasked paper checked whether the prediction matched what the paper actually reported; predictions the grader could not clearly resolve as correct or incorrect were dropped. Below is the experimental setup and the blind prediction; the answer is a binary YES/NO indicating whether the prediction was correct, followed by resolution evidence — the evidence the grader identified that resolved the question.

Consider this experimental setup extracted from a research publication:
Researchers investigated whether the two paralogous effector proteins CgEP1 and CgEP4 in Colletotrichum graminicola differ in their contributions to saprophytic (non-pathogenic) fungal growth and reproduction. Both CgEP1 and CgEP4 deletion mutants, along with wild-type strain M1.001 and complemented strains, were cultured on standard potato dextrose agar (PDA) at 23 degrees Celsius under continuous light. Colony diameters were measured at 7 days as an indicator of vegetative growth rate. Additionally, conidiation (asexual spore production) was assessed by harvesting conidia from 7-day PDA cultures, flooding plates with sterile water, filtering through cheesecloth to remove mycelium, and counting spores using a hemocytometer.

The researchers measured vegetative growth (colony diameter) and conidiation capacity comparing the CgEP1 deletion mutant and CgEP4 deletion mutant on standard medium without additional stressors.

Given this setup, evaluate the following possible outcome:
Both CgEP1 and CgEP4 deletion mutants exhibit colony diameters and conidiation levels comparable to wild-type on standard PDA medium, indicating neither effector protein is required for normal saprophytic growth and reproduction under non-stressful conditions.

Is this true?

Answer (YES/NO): NO